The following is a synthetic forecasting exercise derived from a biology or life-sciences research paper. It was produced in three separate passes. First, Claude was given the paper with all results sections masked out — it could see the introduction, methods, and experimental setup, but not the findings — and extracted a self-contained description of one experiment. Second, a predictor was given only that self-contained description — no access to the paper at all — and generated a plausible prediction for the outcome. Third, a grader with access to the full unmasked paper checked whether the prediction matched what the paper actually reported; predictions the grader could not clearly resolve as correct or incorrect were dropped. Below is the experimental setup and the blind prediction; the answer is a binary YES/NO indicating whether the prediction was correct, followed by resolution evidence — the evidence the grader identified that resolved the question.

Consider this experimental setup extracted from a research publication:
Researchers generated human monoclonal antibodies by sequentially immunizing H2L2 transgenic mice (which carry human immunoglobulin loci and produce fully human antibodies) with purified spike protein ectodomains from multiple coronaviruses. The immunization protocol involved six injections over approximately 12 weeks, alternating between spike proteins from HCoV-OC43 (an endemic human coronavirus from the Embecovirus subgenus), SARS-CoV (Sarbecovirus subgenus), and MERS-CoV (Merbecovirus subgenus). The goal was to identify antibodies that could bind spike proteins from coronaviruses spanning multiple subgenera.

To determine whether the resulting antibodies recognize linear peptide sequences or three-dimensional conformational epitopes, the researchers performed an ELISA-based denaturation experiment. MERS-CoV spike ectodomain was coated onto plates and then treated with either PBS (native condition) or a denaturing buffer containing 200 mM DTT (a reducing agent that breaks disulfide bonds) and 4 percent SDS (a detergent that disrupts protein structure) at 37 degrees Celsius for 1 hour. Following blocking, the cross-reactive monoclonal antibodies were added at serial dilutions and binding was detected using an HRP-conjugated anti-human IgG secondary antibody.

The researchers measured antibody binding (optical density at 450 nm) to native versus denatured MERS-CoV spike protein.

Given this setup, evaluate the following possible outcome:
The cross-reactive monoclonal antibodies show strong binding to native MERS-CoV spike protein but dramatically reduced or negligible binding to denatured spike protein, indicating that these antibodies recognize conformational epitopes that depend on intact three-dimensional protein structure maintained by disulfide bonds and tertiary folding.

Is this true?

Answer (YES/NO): NO